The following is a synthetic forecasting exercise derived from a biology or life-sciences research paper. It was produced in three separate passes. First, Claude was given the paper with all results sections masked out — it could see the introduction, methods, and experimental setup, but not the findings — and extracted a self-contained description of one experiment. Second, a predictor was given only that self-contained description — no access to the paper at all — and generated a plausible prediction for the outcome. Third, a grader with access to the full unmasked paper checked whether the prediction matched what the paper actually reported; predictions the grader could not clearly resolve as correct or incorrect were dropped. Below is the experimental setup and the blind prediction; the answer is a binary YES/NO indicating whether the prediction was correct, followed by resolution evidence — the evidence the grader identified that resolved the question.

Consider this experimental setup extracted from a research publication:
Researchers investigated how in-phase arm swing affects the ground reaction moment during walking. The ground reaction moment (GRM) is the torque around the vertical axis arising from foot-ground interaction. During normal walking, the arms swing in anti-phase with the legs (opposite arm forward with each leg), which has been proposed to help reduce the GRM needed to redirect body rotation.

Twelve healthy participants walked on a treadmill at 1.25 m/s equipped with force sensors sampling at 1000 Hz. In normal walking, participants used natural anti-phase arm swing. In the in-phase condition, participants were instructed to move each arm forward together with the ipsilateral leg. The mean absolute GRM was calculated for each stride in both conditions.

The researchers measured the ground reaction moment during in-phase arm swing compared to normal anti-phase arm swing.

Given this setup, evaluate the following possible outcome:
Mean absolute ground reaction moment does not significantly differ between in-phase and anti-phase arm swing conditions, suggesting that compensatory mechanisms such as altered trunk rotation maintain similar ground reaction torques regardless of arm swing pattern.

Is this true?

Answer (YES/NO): NO